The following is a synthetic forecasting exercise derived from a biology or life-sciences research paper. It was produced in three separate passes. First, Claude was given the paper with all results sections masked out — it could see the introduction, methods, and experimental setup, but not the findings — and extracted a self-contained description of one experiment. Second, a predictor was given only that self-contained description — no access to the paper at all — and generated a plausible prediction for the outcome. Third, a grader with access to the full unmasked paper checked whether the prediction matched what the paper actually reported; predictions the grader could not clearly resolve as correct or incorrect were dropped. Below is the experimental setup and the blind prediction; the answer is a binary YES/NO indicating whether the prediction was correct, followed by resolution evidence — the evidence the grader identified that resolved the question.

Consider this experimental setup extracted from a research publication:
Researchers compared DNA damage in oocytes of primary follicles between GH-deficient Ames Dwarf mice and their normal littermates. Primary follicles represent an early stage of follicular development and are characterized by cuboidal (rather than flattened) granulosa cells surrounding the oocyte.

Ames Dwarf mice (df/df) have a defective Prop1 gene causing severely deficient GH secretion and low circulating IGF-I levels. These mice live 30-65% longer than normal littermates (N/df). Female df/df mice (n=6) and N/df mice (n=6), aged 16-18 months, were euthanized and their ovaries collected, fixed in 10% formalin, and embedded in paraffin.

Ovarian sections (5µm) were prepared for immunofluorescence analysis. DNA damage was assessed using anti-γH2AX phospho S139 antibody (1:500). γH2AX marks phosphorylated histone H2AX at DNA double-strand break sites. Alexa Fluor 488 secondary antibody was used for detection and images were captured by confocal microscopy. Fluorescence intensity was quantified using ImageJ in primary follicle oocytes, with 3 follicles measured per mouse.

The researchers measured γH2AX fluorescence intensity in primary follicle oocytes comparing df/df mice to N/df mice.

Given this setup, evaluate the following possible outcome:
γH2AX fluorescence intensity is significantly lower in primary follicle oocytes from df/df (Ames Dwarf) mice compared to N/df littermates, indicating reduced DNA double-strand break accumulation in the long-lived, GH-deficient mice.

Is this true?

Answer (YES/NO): YES